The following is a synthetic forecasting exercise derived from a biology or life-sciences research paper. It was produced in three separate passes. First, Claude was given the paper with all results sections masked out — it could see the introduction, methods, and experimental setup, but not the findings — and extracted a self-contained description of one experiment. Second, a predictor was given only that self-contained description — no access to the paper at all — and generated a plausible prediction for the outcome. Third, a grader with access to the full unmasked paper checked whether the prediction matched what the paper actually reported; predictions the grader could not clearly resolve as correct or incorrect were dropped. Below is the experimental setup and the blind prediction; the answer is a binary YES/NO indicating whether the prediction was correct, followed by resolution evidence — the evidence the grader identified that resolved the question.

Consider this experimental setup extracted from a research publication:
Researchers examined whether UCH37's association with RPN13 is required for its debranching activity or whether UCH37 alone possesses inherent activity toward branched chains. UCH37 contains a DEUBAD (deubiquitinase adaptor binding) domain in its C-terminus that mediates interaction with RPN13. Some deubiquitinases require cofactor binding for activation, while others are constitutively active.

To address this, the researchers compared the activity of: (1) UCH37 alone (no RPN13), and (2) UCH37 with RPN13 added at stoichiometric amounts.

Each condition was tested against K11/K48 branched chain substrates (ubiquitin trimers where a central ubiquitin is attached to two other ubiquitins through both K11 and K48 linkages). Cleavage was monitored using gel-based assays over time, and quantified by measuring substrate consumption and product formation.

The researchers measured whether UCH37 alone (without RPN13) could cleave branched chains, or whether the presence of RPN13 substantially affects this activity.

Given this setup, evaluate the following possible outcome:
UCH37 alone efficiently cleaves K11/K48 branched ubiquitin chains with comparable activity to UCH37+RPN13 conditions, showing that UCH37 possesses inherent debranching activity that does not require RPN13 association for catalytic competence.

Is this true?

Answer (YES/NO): NO